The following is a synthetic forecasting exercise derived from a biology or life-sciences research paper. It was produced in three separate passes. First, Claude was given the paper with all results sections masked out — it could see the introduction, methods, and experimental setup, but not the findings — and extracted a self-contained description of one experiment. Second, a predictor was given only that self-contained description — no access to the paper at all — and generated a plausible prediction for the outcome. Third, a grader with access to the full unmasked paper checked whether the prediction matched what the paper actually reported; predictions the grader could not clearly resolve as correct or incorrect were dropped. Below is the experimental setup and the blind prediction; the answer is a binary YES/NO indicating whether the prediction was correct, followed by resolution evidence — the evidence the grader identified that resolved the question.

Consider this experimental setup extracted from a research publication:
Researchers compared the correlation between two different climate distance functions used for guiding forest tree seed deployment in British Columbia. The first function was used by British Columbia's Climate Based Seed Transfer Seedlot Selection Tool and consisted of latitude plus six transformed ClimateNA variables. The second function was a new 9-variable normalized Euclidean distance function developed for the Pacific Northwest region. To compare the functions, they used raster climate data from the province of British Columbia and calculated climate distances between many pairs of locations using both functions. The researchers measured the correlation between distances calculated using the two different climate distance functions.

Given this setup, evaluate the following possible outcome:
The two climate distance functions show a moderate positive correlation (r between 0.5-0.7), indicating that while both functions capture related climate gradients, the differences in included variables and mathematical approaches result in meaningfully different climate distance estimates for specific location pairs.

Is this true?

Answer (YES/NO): NO